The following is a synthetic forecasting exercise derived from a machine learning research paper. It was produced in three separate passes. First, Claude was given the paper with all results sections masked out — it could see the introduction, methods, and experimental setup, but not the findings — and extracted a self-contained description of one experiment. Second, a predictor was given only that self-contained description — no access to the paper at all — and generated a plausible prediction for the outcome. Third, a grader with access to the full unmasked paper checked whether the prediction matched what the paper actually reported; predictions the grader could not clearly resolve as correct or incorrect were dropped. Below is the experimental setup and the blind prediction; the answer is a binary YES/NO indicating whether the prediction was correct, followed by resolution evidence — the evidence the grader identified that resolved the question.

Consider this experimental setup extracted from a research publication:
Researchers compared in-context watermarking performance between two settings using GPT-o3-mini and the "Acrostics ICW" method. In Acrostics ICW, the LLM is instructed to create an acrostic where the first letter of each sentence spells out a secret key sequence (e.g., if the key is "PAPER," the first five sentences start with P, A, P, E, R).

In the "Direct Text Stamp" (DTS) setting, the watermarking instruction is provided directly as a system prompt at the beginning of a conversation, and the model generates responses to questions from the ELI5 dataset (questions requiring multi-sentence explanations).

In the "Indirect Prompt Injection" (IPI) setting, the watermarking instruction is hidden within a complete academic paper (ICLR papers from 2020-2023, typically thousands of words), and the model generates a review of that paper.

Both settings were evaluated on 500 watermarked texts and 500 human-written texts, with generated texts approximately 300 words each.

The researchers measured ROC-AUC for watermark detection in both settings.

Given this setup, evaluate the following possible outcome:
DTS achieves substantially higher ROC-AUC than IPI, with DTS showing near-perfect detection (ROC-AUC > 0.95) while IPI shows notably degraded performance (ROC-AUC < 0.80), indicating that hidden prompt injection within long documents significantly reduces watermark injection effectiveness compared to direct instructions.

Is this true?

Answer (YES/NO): NO